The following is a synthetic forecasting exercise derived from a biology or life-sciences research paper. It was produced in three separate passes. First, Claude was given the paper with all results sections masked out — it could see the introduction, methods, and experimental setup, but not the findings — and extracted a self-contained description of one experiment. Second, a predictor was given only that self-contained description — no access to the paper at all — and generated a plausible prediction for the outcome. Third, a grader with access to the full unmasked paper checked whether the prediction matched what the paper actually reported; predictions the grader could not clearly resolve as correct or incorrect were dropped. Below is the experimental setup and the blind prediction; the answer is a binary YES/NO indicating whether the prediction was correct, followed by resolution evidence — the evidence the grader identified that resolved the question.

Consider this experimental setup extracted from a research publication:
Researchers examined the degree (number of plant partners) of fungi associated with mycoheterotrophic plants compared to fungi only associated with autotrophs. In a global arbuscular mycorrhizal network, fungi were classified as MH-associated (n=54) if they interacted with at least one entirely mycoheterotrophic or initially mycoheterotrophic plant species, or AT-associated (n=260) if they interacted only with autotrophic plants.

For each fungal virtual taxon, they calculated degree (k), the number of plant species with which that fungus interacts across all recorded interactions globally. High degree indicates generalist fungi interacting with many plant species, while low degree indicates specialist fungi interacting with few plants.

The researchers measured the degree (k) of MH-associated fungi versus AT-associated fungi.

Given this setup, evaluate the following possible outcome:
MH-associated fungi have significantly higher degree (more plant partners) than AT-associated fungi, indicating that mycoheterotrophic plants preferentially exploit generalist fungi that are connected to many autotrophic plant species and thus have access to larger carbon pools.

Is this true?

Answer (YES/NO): NO